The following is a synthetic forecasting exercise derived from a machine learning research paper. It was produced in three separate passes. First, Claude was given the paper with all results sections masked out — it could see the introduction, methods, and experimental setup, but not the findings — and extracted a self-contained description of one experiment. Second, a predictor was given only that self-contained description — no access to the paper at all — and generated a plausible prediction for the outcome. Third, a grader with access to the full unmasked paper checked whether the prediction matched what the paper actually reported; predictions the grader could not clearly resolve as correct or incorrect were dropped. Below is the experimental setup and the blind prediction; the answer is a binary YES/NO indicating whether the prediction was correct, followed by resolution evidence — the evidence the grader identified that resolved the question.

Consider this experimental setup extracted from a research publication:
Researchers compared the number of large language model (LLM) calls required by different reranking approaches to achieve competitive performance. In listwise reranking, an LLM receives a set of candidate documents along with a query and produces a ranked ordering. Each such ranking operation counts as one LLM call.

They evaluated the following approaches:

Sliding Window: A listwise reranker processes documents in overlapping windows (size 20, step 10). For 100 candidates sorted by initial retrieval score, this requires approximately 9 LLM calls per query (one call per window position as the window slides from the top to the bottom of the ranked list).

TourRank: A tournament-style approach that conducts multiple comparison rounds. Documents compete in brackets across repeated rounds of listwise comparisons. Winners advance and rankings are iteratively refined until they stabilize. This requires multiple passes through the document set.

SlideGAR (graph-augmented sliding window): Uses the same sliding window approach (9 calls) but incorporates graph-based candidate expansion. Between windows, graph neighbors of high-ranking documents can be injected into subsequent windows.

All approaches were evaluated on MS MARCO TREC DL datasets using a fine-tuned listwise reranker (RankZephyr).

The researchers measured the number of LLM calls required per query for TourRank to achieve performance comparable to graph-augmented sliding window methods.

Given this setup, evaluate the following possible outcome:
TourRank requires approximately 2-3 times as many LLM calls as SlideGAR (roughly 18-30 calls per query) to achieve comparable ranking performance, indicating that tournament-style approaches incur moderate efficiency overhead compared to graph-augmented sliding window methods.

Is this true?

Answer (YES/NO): NO